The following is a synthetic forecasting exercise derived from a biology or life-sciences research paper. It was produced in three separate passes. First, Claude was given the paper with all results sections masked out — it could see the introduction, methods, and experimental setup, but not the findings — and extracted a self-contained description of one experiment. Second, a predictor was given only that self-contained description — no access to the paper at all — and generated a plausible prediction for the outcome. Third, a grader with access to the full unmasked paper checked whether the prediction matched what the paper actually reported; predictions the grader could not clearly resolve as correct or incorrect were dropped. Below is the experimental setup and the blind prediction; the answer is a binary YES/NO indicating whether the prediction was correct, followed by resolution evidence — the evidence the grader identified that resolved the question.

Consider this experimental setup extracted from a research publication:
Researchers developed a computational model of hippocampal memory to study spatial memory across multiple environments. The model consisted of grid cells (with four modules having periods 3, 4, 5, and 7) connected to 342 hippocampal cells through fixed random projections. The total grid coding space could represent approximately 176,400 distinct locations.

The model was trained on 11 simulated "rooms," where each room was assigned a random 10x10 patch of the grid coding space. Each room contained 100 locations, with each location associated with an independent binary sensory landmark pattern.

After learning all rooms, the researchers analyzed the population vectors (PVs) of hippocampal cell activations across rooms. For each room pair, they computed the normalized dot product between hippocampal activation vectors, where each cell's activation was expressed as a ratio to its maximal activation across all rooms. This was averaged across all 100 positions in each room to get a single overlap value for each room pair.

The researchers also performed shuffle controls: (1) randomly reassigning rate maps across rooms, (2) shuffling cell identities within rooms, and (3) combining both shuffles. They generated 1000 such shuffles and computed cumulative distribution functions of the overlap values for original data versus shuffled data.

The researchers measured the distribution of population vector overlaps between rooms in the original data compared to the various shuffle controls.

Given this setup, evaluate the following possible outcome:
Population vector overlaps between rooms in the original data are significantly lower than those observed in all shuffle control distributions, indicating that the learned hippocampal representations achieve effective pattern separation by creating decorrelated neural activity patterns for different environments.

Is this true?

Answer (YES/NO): NO